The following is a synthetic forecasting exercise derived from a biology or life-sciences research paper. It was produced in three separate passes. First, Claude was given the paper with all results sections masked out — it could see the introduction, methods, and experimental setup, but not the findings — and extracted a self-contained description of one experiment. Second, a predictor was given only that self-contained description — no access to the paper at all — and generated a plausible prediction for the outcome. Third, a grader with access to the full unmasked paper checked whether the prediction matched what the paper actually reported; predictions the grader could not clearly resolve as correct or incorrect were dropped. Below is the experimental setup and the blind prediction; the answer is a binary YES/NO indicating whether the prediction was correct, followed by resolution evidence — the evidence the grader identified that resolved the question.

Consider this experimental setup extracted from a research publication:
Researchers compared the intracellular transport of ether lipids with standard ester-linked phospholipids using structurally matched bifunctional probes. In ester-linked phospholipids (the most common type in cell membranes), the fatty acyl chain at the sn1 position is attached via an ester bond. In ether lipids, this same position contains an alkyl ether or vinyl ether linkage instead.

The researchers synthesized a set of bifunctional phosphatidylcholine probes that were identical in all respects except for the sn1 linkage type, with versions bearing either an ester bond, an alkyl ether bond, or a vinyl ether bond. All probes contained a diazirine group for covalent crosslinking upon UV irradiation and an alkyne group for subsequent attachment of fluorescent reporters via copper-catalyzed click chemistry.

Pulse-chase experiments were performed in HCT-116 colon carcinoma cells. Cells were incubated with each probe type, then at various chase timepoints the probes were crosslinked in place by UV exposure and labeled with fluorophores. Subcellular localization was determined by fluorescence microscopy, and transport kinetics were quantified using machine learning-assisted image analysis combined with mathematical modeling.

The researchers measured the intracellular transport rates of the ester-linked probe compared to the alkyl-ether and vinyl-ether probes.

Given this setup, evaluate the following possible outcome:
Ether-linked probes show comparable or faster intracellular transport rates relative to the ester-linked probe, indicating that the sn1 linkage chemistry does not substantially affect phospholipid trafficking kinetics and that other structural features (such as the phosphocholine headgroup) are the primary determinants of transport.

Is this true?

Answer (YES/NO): NO